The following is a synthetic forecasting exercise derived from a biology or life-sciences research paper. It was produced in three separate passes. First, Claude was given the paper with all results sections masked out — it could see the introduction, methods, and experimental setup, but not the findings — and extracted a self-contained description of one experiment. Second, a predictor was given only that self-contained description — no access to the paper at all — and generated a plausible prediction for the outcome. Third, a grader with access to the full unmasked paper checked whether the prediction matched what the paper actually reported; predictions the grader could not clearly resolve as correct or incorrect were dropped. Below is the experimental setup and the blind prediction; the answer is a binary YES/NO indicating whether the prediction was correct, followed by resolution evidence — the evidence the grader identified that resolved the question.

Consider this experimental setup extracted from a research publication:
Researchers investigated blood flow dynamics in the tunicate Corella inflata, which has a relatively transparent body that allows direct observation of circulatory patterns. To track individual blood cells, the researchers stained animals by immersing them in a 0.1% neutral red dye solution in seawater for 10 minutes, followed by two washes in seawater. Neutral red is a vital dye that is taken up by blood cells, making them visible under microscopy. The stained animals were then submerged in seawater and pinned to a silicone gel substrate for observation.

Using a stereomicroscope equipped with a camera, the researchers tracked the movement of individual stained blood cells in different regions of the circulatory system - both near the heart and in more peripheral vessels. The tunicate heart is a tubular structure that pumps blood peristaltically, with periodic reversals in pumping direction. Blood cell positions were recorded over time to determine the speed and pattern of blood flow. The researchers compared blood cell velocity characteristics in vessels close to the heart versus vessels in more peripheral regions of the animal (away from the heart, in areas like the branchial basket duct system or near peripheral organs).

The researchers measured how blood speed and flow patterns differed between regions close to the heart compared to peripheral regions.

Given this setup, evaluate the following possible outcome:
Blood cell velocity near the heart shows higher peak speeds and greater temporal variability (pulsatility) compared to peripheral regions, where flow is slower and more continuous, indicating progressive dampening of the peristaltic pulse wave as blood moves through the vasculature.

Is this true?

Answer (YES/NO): YES